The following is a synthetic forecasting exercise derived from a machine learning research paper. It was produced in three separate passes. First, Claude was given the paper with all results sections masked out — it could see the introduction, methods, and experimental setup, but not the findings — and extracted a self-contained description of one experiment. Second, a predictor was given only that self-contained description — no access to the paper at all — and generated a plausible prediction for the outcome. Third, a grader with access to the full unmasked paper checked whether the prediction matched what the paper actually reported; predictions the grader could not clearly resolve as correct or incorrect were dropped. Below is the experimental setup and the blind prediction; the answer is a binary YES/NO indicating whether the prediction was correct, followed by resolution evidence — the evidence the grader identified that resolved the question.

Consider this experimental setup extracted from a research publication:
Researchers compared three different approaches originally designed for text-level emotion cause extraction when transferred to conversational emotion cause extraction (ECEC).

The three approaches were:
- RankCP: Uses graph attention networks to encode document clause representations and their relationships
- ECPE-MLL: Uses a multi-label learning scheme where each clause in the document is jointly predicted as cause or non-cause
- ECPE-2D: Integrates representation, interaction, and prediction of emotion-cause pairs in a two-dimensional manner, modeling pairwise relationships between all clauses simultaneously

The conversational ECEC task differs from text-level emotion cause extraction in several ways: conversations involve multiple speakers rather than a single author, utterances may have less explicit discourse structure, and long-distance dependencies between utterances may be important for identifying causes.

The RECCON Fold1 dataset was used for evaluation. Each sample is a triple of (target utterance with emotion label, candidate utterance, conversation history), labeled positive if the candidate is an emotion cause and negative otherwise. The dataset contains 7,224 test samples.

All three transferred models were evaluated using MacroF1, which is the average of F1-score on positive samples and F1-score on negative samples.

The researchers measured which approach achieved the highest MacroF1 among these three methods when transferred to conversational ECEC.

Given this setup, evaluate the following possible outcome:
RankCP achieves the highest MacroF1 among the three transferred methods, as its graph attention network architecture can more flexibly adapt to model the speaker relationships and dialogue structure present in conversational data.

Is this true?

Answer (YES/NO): NO